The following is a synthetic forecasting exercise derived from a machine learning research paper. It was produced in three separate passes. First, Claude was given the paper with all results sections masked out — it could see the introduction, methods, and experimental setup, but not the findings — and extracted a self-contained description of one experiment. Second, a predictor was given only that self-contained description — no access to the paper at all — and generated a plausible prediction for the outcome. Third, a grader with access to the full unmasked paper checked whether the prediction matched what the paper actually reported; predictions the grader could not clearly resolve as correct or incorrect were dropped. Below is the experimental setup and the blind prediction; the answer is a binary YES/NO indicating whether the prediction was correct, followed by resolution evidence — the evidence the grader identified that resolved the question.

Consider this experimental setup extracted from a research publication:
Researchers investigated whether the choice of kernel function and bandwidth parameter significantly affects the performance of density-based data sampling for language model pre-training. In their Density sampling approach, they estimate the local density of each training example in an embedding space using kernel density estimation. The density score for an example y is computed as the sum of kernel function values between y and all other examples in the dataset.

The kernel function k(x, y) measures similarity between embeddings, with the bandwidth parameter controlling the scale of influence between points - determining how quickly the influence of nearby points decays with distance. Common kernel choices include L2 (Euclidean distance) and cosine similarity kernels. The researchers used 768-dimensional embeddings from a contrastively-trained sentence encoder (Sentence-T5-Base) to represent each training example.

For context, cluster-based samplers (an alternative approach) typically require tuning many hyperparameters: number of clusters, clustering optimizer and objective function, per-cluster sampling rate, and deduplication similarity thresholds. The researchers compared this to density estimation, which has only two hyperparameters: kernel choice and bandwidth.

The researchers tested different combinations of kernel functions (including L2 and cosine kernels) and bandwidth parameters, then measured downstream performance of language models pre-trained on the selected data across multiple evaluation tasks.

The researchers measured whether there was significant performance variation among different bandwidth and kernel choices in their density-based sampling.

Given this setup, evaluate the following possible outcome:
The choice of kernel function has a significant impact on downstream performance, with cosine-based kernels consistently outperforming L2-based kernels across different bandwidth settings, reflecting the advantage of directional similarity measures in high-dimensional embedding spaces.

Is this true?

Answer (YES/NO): NO